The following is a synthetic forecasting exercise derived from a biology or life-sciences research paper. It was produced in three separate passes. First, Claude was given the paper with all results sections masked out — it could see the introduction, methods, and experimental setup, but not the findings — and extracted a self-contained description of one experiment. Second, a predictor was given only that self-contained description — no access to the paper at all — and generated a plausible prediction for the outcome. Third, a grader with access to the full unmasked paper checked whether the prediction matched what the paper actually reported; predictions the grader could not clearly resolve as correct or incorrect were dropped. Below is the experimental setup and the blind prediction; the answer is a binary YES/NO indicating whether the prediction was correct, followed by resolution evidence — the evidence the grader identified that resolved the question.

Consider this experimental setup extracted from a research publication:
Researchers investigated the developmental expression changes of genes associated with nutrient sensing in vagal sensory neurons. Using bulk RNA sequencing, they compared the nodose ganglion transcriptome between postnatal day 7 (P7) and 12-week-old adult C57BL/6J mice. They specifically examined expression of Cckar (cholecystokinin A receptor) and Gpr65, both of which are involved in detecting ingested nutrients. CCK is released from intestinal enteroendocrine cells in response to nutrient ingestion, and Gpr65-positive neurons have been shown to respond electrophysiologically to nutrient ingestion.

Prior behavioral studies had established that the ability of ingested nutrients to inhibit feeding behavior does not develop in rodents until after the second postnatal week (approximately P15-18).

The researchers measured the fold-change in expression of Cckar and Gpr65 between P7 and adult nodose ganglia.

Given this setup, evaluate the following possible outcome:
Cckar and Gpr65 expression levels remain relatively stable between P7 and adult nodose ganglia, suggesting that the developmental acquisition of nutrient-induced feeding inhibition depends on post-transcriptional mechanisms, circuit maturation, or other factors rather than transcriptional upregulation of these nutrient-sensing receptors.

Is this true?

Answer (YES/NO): NO